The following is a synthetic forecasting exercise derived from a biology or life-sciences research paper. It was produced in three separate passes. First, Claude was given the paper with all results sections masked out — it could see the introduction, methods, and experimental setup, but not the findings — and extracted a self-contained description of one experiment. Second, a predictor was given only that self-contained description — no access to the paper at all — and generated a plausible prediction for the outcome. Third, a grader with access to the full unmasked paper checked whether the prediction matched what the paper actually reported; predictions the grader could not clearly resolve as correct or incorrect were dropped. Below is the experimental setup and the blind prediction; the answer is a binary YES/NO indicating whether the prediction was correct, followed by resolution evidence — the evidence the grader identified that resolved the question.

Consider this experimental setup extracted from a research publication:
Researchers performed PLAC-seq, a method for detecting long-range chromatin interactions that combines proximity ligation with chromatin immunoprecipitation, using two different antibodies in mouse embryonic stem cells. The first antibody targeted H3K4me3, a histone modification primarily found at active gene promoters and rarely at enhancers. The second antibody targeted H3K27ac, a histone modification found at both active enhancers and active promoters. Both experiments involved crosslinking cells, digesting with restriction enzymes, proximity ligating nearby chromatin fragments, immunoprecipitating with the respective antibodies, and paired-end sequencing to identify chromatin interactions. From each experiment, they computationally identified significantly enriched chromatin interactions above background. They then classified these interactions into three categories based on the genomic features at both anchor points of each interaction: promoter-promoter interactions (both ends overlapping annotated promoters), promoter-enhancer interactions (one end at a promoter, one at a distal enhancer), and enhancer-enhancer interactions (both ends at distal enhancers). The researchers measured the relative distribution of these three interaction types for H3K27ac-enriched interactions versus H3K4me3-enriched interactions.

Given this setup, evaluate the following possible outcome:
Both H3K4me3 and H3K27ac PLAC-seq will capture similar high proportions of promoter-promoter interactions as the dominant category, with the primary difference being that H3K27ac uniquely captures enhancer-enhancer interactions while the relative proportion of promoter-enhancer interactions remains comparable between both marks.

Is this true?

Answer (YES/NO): NO